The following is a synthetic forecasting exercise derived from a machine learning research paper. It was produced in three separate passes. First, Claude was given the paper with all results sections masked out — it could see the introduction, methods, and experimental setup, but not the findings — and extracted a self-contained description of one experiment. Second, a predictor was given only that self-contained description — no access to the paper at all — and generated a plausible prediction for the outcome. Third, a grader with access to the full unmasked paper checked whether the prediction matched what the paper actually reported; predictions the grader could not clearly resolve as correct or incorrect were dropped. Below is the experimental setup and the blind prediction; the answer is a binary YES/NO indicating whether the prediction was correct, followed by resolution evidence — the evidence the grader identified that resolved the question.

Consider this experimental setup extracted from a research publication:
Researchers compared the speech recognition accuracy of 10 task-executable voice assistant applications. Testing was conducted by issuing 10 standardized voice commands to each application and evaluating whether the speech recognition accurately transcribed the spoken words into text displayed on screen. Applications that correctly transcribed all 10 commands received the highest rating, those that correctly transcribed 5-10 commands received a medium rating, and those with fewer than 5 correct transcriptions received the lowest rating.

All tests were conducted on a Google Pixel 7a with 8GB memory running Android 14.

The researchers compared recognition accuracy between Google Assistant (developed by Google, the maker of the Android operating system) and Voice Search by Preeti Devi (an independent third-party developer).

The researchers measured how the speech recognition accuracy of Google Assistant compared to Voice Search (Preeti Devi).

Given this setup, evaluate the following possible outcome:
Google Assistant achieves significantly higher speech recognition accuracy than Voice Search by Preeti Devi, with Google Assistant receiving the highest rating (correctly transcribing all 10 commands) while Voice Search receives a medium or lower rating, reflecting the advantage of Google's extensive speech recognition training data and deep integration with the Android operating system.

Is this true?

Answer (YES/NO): NO